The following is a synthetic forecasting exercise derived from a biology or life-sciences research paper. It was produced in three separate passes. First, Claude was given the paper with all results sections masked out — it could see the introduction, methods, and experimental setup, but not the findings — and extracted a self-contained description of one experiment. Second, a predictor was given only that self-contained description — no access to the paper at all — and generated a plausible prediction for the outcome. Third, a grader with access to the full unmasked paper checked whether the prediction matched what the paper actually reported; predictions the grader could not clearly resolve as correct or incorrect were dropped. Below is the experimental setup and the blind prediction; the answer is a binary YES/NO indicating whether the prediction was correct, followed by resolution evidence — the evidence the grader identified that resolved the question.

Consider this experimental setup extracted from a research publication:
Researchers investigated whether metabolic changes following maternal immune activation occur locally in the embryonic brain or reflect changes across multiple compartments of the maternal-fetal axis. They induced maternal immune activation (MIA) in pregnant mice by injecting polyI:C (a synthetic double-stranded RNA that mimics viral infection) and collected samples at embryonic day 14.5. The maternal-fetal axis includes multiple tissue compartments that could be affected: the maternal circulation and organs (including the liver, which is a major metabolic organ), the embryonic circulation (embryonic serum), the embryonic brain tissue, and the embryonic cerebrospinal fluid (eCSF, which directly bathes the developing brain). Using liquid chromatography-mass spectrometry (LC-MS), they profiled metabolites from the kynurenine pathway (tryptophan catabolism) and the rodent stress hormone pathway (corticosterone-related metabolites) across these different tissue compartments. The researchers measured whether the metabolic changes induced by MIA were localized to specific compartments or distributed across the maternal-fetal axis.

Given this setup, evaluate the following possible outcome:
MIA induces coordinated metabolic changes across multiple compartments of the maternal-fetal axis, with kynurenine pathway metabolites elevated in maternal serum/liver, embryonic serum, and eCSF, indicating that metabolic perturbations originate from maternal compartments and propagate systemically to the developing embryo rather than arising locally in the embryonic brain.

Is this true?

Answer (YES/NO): NO